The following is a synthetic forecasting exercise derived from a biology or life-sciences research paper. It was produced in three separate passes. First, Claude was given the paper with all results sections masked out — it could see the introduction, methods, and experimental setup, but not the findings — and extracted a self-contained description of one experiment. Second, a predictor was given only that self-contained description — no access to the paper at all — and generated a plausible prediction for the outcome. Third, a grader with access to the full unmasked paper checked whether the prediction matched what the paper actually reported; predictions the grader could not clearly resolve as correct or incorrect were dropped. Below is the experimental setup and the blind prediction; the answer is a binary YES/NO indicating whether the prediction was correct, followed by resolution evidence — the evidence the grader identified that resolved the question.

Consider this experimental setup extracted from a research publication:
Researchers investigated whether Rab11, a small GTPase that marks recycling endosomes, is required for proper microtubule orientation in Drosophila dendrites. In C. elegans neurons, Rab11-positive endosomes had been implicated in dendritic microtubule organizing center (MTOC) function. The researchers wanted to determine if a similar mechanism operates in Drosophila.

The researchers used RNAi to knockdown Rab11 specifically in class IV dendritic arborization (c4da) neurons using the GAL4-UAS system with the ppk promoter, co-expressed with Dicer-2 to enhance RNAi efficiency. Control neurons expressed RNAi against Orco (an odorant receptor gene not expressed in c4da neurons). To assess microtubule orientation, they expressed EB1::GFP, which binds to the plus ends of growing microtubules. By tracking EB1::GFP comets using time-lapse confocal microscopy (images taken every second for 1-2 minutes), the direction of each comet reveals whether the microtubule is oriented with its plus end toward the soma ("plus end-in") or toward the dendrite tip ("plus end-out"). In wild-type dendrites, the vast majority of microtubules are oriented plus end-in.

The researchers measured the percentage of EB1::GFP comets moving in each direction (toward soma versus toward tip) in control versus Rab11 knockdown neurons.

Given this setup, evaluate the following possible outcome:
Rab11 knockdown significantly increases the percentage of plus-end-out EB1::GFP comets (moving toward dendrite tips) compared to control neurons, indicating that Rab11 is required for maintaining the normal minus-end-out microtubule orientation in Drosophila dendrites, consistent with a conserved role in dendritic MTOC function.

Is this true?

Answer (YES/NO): YES